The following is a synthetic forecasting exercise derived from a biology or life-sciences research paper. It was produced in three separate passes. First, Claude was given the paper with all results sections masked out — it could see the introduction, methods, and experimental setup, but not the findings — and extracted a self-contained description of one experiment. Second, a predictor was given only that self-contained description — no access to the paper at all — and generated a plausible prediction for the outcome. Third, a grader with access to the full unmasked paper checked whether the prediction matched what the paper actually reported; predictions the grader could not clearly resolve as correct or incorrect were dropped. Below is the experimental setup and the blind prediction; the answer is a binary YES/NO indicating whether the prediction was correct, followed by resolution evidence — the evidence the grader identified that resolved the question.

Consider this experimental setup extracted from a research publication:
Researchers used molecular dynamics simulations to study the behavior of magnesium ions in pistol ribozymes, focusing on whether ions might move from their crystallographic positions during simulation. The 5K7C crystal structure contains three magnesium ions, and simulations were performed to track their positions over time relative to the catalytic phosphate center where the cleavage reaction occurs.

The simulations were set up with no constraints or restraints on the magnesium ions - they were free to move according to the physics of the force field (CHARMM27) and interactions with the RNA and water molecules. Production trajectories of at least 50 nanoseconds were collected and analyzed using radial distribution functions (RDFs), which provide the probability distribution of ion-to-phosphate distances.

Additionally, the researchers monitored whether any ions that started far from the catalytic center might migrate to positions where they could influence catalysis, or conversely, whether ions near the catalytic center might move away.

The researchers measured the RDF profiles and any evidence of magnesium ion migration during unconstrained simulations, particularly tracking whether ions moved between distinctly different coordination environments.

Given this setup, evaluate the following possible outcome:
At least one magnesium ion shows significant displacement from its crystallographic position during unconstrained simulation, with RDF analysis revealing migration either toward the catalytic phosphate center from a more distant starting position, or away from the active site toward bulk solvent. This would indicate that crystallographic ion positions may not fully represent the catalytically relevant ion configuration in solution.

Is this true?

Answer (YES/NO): YES